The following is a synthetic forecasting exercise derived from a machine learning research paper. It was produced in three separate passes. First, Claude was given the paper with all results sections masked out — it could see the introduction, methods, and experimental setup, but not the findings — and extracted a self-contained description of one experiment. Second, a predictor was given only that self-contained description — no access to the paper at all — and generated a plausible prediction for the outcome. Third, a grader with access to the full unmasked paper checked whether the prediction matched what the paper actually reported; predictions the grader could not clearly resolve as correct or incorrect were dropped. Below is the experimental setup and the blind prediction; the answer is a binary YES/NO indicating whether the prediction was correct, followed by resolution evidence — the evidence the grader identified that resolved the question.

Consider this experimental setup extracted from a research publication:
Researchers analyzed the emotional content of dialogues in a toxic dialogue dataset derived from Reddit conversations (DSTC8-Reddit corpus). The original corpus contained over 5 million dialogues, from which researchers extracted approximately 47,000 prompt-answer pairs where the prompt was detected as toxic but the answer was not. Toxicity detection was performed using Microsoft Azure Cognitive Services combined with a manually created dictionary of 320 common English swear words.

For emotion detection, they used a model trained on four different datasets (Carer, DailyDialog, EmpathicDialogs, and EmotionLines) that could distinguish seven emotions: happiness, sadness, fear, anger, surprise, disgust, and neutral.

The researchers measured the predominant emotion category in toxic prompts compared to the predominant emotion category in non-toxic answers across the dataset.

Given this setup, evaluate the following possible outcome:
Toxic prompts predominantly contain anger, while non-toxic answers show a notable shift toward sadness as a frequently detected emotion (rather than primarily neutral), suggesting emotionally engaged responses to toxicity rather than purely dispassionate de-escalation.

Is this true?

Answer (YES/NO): NO